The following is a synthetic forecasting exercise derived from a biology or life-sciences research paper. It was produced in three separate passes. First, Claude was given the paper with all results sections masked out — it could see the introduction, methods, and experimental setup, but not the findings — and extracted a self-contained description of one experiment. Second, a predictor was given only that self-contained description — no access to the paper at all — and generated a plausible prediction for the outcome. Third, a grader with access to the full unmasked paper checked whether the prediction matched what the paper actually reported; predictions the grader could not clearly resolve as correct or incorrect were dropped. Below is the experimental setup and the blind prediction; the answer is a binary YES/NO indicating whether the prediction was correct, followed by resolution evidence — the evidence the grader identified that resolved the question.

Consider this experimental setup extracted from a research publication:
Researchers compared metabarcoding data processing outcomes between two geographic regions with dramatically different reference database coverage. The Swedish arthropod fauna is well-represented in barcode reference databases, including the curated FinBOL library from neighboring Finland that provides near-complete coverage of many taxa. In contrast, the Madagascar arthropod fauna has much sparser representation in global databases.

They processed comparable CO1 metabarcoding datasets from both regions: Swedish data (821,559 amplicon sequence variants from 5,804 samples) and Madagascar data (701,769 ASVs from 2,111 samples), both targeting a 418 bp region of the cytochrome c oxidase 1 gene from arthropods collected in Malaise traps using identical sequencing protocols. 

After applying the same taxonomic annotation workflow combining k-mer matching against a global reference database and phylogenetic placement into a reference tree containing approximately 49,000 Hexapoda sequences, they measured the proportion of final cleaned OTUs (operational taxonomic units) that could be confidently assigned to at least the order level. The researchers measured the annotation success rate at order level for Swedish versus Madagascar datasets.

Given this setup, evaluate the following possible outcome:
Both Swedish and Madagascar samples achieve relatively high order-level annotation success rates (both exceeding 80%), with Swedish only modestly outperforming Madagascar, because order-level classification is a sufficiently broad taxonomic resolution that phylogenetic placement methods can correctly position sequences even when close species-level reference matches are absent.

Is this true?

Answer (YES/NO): NO